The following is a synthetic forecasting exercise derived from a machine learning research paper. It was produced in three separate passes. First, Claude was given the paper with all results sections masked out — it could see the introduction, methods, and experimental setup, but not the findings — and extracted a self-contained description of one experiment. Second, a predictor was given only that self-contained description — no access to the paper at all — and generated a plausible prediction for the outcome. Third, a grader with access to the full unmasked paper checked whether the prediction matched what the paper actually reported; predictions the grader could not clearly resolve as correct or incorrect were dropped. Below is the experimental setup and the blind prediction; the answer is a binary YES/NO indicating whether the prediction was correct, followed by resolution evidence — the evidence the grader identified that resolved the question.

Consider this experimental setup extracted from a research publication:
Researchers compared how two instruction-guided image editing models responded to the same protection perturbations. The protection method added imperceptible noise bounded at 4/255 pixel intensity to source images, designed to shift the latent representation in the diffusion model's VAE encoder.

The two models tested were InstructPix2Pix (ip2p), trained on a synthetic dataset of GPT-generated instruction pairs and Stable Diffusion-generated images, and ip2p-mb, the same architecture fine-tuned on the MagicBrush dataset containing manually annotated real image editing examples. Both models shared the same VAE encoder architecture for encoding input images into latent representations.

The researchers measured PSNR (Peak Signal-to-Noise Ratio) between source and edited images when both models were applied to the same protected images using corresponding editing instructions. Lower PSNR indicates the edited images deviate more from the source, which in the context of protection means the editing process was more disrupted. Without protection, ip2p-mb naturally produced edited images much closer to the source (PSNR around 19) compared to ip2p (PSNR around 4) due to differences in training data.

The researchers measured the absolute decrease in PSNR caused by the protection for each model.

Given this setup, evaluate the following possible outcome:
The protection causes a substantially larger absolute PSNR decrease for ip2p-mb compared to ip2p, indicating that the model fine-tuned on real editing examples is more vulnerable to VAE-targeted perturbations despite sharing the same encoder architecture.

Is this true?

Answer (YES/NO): YES